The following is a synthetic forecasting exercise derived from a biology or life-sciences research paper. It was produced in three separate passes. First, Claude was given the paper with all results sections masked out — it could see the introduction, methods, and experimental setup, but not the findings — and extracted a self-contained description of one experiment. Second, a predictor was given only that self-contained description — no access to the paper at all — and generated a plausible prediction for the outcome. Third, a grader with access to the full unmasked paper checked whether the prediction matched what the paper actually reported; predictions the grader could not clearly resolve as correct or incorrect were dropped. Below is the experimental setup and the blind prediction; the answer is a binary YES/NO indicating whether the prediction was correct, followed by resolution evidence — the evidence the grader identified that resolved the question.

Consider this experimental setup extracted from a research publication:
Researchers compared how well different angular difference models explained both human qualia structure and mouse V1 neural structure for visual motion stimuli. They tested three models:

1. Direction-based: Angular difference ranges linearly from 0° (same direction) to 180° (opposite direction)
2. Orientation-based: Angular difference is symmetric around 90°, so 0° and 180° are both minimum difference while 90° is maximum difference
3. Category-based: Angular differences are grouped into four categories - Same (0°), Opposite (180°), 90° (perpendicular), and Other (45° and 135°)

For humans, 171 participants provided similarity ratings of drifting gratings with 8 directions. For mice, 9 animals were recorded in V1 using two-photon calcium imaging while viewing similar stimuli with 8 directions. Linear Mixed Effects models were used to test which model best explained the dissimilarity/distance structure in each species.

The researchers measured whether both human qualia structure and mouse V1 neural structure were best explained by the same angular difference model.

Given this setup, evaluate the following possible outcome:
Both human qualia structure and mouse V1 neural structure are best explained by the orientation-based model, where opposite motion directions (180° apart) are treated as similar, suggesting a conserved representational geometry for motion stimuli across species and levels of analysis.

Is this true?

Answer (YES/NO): NO